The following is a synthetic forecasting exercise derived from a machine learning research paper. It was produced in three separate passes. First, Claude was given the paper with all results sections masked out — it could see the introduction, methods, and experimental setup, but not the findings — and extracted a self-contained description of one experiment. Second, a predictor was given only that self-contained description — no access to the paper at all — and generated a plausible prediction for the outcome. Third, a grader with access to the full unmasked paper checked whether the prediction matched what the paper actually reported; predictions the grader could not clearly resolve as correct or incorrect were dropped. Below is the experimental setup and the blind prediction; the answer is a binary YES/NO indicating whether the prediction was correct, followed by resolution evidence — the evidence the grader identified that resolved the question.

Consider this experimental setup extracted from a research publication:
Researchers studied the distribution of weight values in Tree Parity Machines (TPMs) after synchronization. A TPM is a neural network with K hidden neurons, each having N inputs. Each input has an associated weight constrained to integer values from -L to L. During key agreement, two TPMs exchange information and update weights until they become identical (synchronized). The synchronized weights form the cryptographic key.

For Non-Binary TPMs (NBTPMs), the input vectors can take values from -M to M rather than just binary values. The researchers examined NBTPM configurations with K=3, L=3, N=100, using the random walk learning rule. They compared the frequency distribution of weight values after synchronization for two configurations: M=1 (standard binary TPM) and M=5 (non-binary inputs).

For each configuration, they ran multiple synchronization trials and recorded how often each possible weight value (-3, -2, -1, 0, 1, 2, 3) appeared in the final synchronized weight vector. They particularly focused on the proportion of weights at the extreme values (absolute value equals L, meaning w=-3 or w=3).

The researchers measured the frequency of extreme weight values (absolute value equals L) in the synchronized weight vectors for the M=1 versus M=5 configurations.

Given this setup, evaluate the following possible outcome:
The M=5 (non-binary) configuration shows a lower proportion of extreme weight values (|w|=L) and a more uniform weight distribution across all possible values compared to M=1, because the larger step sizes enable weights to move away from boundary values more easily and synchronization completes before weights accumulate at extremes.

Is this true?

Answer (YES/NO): NO